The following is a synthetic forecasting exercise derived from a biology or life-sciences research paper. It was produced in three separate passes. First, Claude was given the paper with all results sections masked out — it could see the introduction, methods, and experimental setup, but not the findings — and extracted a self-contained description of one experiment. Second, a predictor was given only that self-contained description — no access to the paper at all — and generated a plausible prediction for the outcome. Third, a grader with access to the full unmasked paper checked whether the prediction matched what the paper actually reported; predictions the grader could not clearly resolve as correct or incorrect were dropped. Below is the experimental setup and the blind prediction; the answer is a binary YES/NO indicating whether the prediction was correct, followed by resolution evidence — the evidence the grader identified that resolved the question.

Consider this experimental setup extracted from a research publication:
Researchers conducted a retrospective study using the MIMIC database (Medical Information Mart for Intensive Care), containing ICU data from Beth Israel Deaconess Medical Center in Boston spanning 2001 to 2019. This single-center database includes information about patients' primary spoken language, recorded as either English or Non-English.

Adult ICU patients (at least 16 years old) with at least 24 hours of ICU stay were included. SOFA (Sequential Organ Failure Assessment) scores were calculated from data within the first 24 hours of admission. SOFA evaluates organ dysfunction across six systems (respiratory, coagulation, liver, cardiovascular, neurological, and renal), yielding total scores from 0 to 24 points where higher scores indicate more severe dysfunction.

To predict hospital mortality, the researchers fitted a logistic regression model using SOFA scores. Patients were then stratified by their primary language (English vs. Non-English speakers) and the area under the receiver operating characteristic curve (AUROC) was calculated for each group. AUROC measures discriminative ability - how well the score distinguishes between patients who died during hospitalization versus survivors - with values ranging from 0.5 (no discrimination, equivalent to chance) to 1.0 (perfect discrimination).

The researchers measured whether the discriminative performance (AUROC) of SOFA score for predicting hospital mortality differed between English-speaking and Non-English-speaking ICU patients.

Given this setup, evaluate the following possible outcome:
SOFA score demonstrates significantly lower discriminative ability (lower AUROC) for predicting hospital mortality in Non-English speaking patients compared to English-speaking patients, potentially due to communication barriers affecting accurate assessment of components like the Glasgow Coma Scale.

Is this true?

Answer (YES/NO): YES